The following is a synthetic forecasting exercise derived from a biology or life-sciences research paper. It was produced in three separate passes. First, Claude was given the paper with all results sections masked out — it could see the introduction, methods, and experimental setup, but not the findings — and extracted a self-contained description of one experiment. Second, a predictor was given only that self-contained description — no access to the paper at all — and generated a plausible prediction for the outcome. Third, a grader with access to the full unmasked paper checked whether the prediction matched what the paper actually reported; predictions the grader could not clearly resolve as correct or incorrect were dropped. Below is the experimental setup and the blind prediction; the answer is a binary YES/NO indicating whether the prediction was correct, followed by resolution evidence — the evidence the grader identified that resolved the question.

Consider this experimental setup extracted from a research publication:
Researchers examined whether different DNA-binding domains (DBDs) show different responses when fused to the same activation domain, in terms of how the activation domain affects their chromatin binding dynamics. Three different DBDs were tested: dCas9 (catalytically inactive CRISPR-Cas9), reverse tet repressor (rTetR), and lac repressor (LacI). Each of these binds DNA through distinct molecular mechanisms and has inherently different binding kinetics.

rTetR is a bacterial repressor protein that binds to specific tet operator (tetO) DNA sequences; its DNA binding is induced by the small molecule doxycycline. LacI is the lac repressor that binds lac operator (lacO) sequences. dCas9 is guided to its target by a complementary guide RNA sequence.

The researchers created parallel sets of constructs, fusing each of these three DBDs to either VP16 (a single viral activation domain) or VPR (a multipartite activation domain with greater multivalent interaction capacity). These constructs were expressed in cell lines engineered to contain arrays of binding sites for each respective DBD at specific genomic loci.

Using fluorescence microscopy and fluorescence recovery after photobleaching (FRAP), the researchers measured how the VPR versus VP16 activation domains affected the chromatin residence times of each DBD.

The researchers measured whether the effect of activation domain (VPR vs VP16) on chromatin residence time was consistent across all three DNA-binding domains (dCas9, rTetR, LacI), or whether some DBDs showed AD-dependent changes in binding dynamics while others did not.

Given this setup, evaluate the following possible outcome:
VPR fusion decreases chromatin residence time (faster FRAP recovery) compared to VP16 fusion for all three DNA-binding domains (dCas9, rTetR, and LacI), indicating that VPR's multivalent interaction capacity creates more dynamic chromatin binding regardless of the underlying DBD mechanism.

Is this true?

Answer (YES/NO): NO